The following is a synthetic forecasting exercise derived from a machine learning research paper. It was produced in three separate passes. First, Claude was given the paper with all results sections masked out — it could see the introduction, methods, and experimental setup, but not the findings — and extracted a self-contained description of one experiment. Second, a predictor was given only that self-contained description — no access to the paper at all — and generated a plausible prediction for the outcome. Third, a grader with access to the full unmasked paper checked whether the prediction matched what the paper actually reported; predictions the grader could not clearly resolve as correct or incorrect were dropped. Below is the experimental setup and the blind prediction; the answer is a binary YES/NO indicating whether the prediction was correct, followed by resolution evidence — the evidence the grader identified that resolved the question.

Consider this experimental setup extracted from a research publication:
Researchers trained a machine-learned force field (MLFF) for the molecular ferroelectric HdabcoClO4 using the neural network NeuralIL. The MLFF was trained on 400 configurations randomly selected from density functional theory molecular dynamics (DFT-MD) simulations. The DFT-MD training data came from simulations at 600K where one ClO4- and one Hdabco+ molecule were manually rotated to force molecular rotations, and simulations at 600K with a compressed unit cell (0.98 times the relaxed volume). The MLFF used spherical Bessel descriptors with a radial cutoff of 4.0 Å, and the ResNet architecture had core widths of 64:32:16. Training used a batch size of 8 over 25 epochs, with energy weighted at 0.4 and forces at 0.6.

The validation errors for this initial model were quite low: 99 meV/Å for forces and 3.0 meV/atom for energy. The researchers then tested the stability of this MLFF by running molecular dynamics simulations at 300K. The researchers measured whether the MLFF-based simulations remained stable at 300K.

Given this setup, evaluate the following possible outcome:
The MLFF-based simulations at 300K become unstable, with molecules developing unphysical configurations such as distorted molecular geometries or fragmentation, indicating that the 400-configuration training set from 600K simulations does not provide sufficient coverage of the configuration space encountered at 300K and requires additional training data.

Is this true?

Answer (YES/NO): YES